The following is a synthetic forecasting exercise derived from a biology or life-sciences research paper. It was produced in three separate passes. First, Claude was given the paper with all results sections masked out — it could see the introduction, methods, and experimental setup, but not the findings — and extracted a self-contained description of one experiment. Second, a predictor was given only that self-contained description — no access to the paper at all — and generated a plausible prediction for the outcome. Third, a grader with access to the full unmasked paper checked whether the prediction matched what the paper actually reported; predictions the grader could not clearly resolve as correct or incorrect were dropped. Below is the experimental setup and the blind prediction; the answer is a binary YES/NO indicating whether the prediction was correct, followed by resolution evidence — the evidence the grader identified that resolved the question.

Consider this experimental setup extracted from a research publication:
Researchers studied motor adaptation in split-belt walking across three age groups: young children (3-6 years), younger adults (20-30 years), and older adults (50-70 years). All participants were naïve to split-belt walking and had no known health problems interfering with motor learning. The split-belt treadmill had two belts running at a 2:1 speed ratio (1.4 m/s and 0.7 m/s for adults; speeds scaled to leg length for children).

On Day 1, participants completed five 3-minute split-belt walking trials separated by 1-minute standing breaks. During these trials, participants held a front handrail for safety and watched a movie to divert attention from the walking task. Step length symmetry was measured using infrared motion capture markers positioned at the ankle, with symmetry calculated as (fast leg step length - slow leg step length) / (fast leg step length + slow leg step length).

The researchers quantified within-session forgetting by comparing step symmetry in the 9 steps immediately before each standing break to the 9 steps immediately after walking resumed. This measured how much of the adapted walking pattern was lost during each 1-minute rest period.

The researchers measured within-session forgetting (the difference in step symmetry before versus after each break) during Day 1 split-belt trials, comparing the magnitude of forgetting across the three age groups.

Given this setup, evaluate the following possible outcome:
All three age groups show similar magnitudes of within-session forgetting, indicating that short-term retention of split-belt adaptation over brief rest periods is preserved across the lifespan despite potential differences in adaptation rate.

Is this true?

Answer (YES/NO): YES